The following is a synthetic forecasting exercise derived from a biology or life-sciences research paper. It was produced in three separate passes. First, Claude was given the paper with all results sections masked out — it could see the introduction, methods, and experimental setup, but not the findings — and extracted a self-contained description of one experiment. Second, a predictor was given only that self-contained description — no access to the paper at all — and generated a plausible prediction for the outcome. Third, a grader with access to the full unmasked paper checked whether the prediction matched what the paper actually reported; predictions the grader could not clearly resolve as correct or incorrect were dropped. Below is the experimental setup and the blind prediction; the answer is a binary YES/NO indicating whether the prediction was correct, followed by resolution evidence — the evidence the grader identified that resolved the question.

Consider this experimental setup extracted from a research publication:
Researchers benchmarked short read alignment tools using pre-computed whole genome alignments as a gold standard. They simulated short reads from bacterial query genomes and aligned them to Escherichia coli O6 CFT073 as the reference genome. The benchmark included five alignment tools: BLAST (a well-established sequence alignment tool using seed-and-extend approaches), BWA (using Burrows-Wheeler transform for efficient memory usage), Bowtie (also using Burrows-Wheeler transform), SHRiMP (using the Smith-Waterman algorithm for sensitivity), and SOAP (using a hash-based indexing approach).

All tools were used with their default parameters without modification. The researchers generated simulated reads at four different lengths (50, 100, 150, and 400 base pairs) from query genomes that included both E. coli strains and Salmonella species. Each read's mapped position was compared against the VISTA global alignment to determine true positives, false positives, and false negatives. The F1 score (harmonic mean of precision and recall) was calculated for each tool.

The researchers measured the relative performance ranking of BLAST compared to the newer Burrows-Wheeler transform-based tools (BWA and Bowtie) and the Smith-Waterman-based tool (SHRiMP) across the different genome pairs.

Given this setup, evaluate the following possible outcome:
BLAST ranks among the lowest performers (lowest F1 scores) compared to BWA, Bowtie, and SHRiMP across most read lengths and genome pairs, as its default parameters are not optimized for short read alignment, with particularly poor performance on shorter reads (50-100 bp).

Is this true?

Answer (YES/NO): NO